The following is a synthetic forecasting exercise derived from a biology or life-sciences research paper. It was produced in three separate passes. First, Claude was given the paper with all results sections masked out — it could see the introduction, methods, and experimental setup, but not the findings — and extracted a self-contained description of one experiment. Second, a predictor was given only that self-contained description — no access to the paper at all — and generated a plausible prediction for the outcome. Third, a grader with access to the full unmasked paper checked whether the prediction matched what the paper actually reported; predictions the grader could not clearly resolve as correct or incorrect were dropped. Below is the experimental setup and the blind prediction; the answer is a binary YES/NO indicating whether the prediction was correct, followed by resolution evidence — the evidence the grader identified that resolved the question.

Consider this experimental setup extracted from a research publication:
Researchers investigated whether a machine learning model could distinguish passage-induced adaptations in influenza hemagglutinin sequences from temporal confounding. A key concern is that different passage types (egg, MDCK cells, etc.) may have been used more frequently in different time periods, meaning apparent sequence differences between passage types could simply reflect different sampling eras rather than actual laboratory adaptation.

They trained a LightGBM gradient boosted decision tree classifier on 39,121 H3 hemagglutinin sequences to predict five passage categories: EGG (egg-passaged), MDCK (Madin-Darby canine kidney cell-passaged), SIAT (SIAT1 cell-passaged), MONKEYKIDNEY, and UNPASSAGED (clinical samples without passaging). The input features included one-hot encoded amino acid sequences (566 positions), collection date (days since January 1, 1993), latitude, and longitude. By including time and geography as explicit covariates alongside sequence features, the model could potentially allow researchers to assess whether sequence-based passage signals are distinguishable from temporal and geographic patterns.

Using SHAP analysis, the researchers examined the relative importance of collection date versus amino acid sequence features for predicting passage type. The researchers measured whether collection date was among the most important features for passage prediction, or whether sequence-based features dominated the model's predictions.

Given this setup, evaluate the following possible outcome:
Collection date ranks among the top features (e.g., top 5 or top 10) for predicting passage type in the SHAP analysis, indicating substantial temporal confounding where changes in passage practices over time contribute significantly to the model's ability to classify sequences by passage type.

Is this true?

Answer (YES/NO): YES